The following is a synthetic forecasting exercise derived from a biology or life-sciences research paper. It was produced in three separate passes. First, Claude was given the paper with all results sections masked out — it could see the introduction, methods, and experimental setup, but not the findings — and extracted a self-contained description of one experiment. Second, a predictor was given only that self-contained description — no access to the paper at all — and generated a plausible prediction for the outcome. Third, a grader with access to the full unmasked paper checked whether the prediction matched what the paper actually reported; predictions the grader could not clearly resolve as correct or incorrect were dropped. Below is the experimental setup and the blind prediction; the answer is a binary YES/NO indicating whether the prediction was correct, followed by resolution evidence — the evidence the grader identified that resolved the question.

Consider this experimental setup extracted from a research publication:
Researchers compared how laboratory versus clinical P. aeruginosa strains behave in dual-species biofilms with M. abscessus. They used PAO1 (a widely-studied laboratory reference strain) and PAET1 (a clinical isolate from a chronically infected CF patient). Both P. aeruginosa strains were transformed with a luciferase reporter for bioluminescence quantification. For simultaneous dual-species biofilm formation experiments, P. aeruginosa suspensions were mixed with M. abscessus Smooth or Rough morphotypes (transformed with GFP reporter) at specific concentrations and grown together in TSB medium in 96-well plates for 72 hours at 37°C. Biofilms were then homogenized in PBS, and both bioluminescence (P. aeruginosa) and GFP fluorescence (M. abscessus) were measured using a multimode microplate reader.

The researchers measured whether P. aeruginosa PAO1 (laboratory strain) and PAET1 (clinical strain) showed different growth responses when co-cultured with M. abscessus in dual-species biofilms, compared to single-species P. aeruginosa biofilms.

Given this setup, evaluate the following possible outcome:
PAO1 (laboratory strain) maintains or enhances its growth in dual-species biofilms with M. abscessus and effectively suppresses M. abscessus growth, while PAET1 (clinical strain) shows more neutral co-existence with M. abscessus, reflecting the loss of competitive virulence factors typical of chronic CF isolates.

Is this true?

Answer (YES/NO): NO